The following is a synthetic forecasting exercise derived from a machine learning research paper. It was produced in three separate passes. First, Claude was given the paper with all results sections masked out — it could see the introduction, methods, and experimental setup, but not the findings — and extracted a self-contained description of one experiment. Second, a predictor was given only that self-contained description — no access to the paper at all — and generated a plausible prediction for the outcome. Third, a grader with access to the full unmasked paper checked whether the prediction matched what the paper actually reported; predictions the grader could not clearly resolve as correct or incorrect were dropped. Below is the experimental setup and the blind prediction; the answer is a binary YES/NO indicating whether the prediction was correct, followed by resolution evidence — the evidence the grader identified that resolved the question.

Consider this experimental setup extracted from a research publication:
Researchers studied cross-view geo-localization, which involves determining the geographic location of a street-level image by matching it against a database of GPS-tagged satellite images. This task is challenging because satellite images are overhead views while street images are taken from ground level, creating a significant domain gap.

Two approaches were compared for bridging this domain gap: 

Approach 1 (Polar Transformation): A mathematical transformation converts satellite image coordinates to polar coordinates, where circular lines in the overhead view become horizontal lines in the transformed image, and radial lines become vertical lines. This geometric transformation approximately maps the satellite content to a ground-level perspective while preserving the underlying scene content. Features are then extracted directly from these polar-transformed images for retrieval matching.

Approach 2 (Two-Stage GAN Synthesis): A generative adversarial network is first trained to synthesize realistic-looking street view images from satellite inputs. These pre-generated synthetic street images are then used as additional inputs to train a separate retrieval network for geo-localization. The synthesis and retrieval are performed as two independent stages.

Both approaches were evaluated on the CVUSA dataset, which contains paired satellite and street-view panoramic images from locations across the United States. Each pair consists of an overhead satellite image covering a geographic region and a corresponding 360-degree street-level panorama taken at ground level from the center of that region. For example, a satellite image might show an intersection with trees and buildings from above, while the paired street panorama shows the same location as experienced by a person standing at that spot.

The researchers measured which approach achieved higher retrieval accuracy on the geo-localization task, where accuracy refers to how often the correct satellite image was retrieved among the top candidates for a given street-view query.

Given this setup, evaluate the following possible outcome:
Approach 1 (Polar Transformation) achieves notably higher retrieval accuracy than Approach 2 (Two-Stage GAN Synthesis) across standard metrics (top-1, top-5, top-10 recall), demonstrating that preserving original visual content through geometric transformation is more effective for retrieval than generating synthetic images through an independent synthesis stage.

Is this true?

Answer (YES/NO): YES